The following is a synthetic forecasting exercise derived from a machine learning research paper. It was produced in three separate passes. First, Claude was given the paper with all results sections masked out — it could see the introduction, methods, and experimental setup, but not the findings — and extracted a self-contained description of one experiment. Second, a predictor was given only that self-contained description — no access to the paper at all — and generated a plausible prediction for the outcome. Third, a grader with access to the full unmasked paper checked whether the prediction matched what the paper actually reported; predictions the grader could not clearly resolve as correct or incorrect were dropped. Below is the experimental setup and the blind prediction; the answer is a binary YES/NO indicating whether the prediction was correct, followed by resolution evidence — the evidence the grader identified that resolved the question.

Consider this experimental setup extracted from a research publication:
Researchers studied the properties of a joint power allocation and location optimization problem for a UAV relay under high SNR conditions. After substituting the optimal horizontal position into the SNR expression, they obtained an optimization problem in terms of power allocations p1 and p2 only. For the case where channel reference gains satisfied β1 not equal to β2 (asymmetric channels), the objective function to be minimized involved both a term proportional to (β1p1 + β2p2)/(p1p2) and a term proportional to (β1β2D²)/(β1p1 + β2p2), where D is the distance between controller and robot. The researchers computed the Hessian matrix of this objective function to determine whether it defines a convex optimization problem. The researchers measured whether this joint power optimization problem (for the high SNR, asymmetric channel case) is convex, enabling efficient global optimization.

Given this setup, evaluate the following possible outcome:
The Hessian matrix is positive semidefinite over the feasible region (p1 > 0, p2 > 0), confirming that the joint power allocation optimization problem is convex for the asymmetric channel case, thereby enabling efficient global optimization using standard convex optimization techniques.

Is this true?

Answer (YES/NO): YES